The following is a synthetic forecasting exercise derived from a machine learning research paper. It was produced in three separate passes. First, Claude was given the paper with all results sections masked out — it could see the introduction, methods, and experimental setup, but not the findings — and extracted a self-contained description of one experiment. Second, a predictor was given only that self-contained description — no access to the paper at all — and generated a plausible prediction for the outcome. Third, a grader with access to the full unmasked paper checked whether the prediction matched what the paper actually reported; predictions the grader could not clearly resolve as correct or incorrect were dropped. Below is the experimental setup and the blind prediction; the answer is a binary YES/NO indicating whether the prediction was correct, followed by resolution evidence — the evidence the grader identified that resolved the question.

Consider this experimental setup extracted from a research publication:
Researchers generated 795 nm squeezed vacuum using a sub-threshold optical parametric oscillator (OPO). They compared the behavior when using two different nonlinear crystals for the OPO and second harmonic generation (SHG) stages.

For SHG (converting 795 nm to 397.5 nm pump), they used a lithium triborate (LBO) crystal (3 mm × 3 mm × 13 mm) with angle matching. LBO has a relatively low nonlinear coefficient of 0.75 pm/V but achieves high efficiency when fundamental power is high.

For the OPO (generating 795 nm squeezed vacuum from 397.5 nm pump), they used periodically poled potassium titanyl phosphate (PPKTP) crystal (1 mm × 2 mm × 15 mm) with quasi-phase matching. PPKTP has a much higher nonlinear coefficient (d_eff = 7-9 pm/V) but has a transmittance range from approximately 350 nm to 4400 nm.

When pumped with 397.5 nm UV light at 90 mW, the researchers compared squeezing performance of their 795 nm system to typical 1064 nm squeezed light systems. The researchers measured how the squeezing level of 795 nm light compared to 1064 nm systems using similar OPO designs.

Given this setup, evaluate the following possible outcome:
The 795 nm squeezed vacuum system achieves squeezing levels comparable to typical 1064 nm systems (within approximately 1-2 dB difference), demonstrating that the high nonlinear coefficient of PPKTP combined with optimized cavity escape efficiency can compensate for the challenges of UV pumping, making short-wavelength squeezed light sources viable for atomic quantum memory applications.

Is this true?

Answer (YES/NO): NO